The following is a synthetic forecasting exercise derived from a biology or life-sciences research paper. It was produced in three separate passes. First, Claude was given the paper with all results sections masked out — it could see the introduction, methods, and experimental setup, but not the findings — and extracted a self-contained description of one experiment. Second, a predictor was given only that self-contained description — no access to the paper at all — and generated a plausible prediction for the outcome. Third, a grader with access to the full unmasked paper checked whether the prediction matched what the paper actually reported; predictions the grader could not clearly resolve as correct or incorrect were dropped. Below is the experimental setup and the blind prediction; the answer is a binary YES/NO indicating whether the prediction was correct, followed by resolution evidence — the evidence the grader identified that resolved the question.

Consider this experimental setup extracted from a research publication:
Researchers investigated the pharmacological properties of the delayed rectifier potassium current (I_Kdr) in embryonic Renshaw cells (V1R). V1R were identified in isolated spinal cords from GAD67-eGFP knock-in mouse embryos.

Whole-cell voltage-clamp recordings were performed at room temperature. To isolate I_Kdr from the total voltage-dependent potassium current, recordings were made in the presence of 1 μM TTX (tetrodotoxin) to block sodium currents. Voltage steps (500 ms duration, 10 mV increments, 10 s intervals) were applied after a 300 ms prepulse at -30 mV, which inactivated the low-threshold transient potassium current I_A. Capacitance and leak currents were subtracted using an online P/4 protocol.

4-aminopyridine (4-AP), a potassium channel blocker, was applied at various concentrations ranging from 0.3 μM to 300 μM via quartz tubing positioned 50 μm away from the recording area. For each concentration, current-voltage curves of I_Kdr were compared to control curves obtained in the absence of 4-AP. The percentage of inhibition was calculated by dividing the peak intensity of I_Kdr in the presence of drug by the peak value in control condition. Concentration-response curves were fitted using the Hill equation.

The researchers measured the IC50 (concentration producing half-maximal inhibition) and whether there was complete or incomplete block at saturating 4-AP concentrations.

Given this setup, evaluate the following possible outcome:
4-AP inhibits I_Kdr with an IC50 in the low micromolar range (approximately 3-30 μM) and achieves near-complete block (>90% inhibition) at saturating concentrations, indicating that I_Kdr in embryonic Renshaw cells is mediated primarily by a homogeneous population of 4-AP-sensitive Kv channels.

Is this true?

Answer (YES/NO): NO